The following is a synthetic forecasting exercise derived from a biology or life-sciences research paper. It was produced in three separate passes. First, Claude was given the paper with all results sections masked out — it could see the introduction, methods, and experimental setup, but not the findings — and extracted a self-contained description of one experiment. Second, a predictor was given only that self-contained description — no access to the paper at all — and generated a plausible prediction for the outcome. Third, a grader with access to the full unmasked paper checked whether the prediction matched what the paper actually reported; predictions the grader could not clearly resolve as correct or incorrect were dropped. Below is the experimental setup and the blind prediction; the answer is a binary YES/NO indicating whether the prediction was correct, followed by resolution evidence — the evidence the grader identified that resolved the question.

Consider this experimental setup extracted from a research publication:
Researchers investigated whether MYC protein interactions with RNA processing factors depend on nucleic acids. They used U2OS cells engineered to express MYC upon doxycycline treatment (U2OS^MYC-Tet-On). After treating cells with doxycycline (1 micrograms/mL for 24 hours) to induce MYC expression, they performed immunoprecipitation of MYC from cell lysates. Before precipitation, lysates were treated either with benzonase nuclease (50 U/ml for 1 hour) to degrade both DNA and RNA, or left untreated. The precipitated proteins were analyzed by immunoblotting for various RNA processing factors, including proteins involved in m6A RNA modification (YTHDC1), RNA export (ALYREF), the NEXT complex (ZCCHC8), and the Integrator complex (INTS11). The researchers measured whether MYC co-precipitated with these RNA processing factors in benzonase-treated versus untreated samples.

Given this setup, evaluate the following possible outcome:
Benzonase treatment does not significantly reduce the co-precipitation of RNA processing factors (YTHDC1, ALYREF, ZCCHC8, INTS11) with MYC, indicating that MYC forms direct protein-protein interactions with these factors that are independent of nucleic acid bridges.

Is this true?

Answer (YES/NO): YES